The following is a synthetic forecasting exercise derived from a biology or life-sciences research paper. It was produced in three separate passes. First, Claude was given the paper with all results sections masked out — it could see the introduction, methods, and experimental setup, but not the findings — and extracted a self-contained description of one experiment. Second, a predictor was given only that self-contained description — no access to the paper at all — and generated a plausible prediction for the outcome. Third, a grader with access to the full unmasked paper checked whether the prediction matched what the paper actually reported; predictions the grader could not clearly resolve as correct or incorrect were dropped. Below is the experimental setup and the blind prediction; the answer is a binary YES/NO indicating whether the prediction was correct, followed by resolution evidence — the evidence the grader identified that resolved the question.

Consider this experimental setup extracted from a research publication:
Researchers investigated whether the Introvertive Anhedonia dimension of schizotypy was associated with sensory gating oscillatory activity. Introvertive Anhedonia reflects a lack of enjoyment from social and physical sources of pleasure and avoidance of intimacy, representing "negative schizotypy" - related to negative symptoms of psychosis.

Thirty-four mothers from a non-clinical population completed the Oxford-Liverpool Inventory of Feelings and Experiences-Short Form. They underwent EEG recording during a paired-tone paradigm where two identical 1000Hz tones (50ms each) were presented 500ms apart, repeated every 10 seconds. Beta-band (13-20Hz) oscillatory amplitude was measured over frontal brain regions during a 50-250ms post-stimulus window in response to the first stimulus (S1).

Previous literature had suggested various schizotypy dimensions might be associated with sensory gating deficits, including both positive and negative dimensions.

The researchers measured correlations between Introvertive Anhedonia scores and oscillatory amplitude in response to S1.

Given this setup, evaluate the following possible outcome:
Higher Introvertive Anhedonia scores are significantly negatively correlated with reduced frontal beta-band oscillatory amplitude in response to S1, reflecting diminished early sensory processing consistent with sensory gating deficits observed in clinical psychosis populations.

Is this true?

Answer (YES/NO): NO